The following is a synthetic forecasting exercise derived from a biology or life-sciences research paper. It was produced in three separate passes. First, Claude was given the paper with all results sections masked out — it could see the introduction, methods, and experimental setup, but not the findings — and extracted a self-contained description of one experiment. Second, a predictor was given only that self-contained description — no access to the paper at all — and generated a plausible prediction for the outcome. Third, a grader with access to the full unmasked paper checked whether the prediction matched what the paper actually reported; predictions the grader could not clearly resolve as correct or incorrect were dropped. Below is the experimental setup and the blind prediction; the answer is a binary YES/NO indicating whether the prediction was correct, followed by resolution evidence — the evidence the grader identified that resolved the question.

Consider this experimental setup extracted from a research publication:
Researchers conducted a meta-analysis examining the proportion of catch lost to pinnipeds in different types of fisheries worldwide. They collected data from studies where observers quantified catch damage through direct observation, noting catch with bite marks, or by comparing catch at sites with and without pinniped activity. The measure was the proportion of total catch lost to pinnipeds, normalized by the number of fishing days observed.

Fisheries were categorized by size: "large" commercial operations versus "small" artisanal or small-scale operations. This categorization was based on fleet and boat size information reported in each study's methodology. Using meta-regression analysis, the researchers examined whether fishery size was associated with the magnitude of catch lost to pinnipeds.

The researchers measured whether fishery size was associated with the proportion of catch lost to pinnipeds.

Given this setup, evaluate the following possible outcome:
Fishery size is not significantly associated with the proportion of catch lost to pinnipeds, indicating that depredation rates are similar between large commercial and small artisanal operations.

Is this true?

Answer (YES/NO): NO